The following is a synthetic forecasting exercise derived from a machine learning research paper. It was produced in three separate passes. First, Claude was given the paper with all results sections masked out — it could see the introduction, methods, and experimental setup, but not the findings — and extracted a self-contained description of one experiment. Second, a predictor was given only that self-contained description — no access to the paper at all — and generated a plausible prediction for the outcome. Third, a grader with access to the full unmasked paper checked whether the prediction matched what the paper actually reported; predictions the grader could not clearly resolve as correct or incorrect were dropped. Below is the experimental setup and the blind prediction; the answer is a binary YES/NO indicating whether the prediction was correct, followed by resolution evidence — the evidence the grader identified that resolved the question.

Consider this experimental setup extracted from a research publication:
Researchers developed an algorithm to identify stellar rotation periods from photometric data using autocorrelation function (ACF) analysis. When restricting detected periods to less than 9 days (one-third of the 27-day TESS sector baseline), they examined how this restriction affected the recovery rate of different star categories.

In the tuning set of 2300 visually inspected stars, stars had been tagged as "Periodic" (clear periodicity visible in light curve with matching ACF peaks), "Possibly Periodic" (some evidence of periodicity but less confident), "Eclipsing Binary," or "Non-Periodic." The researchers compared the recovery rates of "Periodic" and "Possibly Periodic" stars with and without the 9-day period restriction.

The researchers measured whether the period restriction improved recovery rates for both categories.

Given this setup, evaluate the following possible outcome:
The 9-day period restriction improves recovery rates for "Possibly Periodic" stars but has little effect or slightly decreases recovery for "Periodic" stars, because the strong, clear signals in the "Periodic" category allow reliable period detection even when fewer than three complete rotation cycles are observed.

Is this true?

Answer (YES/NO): NO